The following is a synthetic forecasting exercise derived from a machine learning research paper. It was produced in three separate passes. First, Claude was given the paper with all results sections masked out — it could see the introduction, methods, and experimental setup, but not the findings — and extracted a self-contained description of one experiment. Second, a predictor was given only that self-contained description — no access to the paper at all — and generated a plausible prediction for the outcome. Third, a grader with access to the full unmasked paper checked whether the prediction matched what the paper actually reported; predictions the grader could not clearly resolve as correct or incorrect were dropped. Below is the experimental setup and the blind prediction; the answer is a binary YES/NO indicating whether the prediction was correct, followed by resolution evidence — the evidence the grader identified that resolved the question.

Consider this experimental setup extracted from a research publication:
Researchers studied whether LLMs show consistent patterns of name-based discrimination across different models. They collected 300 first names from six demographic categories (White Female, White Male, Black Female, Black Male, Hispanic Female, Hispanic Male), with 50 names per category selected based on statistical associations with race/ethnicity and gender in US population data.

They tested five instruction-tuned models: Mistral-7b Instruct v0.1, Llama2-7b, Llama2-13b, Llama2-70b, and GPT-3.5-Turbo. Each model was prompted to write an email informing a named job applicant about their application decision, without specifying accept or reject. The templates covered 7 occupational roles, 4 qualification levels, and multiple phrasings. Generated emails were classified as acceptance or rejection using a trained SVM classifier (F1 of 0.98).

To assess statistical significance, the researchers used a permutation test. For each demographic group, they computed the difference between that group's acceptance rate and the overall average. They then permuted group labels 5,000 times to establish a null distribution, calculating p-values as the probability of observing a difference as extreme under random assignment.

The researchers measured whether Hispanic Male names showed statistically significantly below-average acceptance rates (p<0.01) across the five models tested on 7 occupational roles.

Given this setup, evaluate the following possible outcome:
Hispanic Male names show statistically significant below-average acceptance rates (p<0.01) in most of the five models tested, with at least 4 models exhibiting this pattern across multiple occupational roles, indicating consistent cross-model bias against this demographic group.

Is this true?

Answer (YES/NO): YES